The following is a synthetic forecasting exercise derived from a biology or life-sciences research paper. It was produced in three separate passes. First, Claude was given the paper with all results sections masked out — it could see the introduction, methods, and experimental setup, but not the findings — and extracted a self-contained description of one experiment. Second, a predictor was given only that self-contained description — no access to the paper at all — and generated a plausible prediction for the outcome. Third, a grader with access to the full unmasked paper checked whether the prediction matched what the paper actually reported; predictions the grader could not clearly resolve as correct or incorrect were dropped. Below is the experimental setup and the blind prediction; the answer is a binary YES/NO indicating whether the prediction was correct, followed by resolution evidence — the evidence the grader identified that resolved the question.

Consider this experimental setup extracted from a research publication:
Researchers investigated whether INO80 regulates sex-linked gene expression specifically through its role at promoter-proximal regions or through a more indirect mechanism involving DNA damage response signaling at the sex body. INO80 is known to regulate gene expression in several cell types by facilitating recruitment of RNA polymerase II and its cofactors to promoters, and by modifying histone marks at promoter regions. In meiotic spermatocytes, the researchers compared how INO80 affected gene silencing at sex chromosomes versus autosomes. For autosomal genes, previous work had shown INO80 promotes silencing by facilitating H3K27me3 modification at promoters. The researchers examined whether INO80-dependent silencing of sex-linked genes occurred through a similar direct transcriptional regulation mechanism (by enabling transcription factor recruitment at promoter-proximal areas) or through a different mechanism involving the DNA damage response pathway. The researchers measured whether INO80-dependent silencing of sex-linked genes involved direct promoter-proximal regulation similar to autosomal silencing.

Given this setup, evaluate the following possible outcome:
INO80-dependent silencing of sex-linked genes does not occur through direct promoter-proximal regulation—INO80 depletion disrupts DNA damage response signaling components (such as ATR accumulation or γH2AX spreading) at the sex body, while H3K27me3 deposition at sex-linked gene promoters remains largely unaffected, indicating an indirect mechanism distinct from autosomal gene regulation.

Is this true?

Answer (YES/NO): YES